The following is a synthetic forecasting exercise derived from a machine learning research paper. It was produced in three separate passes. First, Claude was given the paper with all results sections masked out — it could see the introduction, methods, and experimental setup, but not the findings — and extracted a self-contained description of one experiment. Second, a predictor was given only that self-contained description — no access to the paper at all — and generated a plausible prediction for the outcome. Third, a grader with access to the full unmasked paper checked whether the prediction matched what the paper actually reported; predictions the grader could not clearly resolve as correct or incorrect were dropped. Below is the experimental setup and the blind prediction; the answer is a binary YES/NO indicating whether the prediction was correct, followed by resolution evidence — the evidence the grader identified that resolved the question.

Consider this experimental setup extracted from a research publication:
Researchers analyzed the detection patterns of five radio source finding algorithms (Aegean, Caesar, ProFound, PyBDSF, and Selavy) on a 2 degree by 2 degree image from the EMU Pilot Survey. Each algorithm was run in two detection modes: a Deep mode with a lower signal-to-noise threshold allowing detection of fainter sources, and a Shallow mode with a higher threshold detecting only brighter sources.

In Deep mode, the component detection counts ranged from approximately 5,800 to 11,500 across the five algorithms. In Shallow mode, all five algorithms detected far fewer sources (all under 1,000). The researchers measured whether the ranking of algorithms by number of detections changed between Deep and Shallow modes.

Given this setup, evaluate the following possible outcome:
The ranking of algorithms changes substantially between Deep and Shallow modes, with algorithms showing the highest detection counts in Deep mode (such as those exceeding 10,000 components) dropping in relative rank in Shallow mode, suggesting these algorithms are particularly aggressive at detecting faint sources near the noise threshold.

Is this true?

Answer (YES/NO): YES